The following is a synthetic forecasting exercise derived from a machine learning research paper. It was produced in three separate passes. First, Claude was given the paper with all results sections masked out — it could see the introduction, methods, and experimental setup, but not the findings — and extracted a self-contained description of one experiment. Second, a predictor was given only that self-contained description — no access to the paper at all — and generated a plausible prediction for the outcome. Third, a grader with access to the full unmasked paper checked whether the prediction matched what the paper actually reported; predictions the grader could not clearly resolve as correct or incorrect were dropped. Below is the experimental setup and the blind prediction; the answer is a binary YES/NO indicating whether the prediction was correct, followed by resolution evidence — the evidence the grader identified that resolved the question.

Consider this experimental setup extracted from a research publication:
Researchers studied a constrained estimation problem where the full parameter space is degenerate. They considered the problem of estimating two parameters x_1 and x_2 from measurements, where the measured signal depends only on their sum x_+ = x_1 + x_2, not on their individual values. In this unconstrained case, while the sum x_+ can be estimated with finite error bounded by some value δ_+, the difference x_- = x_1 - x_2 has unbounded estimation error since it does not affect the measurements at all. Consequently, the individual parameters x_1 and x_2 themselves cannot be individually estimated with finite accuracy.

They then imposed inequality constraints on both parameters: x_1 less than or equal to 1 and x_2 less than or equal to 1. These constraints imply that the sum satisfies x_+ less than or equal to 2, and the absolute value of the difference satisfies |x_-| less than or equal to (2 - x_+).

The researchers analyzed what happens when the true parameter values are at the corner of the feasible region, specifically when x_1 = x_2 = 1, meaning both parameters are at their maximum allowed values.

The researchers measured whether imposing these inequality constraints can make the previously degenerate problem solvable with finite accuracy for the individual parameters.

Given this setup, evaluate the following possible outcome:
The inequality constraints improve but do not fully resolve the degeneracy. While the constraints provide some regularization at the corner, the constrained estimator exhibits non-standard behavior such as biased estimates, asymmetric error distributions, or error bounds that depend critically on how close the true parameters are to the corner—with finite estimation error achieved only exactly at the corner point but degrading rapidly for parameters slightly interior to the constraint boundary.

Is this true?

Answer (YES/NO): NO